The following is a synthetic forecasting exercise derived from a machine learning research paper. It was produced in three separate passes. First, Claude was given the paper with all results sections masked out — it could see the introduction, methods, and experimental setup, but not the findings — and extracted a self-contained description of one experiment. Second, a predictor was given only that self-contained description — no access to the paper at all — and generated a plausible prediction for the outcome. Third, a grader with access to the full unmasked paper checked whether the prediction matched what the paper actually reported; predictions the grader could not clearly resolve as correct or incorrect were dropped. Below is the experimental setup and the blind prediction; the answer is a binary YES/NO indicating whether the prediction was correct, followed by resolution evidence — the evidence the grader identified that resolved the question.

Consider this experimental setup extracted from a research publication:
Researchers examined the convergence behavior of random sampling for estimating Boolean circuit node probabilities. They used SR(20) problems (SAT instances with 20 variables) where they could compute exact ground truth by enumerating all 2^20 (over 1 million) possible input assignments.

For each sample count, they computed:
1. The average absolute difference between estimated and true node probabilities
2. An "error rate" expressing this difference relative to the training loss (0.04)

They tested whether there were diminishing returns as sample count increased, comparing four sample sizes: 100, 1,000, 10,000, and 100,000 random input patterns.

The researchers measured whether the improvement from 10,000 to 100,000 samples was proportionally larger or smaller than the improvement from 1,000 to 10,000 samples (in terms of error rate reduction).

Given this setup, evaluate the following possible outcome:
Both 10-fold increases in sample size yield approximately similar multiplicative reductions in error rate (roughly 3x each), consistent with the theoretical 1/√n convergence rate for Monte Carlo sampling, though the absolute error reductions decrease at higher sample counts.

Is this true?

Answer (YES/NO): NO